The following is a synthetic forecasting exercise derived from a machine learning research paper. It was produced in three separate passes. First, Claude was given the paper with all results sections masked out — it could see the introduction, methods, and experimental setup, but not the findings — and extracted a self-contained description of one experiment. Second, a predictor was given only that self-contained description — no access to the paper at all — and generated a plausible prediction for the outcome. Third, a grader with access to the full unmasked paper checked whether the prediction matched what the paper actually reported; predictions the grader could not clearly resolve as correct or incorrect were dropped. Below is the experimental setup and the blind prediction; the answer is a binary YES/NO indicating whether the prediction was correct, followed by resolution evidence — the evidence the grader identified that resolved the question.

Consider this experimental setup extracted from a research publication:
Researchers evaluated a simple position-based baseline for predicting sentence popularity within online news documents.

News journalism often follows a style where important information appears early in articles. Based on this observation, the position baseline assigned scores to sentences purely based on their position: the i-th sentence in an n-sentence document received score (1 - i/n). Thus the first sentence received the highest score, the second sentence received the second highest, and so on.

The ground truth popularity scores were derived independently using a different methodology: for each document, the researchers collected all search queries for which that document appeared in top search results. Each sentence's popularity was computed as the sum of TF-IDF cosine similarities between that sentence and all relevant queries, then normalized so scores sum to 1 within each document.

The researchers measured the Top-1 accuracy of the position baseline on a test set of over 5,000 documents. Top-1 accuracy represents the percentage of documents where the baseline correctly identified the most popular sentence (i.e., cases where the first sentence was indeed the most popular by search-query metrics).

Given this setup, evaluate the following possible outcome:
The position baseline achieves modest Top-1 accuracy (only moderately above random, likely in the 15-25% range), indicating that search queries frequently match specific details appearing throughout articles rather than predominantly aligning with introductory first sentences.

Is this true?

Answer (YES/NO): NO